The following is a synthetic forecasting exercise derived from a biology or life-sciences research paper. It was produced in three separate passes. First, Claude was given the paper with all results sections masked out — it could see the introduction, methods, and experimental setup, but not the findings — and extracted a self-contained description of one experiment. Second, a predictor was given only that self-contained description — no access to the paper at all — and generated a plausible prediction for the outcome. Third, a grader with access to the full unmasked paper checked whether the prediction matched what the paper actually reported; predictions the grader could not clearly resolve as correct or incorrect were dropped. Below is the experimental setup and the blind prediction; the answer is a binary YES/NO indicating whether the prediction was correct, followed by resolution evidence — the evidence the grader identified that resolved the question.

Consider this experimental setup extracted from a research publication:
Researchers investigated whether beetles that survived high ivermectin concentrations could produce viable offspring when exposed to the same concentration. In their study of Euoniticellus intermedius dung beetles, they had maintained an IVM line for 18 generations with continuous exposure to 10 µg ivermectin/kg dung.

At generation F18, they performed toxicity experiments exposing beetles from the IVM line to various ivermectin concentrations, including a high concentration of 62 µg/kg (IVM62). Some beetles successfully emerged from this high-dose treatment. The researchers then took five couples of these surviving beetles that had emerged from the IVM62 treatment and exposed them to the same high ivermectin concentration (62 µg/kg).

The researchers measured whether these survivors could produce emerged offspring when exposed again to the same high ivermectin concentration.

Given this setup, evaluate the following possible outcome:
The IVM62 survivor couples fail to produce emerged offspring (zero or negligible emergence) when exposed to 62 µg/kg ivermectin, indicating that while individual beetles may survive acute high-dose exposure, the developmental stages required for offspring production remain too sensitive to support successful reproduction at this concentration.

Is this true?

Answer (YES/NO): YES